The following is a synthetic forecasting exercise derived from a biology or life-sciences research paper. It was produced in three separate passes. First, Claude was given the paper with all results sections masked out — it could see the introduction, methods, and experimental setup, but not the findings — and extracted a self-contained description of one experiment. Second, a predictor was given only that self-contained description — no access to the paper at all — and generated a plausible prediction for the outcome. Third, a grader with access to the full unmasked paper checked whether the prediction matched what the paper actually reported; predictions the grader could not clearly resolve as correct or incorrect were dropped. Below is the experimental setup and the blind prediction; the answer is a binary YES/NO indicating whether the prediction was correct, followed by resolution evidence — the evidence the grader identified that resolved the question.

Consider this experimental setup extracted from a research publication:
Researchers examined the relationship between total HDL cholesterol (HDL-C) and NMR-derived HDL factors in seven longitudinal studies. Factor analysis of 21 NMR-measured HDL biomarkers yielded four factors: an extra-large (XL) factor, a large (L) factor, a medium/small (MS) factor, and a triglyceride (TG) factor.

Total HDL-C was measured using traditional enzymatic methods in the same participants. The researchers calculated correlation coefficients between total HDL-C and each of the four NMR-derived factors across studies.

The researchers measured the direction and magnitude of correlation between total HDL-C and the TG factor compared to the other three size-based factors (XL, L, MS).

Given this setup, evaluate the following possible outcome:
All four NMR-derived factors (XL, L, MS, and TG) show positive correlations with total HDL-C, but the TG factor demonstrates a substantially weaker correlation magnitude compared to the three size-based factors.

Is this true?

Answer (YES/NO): NO